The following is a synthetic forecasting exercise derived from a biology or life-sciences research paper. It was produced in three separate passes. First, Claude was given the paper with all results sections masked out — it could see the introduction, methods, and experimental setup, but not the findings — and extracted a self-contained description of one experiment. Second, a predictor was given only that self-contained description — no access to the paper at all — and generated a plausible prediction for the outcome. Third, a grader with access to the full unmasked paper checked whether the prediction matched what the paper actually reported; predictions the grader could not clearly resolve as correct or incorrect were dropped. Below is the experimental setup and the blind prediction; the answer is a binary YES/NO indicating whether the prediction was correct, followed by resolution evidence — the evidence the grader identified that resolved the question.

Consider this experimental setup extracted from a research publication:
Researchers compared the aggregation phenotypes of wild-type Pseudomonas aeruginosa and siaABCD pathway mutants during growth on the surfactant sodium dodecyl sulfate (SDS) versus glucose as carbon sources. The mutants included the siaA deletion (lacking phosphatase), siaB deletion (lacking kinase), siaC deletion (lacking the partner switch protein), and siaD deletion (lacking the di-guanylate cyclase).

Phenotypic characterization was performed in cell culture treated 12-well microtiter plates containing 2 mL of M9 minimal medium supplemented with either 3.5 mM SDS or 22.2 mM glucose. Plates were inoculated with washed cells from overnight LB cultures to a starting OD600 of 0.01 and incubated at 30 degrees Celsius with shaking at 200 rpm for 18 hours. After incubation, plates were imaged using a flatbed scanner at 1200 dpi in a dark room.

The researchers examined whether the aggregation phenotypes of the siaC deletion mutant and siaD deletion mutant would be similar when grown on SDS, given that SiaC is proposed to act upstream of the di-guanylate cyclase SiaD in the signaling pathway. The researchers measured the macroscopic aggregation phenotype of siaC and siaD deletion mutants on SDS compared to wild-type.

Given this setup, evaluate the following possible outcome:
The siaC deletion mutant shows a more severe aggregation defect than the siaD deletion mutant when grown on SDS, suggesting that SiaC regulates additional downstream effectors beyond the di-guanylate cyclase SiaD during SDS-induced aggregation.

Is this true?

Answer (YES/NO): NO